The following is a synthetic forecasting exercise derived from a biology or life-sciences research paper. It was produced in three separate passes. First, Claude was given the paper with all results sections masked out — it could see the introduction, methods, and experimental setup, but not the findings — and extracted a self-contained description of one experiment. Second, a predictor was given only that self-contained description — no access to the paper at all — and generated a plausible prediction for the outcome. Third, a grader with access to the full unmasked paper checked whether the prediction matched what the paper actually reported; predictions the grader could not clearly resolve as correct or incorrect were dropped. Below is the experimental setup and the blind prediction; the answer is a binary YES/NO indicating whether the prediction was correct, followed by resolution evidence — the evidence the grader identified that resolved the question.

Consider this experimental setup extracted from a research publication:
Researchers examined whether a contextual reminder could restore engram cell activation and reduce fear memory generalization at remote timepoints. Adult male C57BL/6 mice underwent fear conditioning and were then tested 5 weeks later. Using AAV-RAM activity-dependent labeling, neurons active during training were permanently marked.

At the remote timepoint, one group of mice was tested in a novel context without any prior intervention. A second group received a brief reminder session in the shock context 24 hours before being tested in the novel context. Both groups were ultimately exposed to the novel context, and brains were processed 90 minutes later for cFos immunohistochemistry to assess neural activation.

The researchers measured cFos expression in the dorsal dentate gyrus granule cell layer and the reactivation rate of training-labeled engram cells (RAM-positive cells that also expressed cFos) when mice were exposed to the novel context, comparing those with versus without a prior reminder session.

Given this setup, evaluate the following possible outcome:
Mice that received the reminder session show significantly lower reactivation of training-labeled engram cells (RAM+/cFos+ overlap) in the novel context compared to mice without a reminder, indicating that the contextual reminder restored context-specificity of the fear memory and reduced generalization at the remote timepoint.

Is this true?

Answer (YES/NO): NO